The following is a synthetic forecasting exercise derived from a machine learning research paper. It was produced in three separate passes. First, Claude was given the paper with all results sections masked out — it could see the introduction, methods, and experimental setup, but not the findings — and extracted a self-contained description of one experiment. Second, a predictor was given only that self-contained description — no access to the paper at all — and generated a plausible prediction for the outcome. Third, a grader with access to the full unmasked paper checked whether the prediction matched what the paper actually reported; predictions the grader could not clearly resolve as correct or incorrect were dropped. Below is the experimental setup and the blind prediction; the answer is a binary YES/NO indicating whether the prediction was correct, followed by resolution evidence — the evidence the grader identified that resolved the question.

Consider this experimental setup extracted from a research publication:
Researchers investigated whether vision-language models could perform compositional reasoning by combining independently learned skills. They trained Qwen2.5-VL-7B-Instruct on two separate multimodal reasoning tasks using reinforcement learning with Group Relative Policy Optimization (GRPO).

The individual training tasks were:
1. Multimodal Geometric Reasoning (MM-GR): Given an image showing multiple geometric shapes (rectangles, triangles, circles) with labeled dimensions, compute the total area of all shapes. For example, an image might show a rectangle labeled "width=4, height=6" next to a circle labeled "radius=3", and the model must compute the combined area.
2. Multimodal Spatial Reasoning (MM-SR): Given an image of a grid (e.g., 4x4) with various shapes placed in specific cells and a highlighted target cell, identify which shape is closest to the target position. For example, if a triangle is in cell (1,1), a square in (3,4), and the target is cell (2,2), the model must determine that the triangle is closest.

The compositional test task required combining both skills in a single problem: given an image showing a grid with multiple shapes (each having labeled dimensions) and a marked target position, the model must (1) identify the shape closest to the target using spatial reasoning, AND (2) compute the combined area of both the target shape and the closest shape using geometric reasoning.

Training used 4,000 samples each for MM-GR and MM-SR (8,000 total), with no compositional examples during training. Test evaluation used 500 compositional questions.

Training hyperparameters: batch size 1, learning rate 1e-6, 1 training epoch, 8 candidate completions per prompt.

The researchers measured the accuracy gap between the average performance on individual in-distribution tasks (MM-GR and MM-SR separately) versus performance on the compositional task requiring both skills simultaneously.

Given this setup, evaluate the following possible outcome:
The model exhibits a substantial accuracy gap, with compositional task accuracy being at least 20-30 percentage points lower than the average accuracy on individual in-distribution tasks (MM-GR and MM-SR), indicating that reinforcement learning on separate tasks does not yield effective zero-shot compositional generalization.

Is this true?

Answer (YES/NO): YES